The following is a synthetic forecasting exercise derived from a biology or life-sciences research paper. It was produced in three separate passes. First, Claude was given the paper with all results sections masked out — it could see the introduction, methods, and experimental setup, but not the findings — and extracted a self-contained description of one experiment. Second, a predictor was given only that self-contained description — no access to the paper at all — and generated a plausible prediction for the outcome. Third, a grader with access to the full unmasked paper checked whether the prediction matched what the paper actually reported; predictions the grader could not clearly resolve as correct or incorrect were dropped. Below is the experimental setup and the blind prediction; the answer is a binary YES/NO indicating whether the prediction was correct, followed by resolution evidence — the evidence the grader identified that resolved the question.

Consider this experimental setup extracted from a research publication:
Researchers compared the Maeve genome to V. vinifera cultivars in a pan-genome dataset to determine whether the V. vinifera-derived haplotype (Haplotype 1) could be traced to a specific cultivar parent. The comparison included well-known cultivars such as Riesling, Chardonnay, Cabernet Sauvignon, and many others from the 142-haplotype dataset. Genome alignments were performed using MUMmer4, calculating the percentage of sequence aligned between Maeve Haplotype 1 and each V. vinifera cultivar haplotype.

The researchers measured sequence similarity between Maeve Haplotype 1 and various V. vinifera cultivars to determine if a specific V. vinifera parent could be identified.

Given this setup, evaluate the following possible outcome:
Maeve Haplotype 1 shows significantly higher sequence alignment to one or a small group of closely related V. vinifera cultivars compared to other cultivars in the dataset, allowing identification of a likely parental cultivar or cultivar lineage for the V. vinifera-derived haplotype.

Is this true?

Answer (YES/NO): NO